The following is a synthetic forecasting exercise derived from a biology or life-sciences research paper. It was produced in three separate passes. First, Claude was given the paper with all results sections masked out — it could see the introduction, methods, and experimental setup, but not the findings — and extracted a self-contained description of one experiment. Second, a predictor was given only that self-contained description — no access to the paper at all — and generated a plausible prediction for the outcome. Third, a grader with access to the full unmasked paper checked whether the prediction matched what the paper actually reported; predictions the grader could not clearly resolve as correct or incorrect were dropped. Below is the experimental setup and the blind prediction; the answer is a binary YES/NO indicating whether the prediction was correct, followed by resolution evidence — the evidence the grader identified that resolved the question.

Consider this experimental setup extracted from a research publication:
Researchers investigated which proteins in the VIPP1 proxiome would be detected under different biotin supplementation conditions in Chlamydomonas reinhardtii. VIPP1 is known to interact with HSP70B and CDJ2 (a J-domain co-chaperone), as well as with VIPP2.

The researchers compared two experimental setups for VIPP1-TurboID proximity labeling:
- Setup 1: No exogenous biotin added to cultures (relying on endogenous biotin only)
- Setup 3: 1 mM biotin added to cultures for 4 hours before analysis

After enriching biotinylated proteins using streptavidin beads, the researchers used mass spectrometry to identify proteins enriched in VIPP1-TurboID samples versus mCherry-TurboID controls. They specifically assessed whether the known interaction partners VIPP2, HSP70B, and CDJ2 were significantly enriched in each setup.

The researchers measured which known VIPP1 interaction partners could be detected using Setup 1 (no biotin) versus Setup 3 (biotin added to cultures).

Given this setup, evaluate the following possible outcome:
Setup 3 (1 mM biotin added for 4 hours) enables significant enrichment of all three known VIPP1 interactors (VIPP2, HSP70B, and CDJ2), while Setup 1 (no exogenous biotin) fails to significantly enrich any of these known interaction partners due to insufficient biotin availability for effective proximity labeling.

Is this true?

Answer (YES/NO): YES